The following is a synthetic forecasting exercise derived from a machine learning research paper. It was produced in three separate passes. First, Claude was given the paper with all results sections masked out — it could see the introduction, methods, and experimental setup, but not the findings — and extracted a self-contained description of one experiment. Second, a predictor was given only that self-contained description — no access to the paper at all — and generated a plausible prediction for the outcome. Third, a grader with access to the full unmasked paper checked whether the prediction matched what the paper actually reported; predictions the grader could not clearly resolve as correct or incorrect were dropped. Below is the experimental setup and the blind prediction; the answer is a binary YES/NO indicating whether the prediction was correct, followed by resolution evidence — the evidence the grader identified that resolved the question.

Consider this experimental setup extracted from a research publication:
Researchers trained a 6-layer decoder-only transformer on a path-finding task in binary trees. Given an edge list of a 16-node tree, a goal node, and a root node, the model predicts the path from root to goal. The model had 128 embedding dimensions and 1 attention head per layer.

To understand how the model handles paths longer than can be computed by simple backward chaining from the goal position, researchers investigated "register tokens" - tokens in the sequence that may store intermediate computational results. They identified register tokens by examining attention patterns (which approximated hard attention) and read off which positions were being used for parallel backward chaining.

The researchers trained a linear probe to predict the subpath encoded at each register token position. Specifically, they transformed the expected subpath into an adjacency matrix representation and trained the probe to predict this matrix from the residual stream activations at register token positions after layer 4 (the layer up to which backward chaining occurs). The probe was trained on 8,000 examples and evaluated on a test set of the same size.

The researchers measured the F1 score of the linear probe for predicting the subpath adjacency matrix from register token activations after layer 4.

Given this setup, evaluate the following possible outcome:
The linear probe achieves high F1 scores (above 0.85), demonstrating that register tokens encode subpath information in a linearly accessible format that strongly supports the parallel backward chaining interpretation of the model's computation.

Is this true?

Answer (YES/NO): YES